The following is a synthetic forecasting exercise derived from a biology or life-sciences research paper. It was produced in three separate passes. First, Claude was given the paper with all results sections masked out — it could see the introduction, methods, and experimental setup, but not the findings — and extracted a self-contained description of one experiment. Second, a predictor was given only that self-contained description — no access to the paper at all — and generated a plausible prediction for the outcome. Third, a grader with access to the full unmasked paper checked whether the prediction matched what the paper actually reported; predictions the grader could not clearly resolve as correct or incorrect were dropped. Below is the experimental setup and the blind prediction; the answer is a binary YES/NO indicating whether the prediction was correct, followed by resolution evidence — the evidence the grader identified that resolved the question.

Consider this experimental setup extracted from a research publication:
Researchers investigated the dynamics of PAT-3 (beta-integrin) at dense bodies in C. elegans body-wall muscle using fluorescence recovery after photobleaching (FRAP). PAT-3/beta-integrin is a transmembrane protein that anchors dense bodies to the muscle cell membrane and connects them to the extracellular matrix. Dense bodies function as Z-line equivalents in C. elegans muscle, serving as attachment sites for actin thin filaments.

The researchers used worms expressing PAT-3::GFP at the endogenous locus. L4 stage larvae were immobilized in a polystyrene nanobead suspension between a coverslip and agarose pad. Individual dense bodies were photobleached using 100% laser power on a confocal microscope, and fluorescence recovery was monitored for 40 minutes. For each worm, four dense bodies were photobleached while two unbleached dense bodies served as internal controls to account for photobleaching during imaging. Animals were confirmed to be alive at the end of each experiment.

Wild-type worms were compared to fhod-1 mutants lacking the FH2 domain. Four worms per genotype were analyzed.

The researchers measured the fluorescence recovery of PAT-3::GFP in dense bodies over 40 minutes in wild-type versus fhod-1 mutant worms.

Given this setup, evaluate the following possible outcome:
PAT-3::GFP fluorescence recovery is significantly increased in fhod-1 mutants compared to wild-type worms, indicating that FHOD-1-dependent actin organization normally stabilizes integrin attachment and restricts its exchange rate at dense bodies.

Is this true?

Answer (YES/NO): NO